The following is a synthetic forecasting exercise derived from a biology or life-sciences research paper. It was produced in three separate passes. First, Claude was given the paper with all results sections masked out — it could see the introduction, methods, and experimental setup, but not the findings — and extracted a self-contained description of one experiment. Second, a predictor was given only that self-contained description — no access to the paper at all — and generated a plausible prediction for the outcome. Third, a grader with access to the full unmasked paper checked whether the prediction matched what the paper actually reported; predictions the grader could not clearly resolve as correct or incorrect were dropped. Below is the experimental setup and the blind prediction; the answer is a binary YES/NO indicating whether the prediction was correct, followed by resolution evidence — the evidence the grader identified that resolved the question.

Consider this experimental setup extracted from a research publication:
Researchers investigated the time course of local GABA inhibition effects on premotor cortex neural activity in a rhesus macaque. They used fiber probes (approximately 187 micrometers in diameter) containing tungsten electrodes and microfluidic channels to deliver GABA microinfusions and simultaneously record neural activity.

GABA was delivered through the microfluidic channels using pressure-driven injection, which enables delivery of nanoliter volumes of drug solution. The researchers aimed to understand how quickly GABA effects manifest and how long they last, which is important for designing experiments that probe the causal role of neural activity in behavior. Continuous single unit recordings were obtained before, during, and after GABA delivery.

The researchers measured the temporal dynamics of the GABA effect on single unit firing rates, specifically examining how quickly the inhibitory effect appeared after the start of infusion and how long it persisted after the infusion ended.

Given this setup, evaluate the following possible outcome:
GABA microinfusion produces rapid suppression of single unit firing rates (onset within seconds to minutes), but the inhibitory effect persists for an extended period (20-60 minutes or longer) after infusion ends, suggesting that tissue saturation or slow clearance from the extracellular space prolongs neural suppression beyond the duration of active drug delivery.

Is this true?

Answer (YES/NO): YES